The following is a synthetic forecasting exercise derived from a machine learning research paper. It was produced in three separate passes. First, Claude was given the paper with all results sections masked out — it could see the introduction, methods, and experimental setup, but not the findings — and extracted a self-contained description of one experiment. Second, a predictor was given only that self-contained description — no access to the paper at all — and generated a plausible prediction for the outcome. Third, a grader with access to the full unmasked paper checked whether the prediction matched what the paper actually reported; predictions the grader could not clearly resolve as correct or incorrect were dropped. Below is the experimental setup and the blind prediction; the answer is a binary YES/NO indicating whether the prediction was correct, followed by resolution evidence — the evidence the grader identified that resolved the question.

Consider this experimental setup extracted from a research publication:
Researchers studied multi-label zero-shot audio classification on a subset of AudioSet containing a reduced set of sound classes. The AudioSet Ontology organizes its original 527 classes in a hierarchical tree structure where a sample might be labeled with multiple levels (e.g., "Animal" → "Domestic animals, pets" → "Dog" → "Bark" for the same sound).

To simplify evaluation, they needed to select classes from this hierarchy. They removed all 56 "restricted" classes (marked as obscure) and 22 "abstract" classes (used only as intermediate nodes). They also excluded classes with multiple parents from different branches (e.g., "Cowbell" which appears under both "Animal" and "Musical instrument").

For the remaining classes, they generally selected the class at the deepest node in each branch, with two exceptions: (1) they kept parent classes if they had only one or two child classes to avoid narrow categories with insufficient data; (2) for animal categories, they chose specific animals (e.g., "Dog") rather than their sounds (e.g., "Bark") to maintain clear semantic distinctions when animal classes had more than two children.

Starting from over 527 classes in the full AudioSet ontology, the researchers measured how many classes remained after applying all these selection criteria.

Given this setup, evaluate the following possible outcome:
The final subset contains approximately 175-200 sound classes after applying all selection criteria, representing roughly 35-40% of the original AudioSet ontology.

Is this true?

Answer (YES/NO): NO